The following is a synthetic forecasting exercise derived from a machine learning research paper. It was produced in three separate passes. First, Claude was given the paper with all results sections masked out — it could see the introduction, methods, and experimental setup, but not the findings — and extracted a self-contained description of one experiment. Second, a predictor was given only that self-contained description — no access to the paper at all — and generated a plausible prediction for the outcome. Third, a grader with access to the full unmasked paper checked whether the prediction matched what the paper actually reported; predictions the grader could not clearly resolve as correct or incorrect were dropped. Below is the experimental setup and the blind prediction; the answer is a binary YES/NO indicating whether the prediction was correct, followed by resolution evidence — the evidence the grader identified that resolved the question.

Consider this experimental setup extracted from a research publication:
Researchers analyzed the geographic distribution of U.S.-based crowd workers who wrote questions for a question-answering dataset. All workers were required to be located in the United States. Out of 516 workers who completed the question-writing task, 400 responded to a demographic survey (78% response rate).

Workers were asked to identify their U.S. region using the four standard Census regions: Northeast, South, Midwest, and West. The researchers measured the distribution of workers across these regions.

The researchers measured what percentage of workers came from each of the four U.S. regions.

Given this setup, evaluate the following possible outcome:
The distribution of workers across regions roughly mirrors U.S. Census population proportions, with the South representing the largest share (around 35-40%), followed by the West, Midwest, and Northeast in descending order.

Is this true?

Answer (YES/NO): YES